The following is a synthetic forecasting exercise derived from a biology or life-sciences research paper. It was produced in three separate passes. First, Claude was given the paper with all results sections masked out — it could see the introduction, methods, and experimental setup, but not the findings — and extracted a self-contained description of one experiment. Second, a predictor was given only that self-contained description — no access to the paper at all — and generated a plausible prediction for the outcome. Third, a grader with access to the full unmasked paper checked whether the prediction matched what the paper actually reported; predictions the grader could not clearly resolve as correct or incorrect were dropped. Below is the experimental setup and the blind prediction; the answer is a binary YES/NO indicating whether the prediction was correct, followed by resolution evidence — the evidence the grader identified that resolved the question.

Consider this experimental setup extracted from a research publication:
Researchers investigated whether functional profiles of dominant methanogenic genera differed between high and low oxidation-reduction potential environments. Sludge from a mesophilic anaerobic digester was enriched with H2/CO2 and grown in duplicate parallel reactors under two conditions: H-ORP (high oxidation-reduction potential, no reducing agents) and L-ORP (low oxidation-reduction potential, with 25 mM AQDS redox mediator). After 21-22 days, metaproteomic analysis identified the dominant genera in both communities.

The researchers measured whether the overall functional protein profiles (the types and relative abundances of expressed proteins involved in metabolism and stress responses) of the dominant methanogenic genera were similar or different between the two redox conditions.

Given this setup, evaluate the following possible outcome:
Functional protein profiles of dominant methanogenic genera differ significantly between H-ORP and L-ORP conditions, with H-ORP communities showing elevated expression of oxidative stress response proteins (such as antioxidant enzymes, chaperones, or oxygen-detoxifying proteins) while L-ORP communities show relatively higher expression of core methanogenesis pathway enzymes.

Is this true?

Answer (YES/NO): NO